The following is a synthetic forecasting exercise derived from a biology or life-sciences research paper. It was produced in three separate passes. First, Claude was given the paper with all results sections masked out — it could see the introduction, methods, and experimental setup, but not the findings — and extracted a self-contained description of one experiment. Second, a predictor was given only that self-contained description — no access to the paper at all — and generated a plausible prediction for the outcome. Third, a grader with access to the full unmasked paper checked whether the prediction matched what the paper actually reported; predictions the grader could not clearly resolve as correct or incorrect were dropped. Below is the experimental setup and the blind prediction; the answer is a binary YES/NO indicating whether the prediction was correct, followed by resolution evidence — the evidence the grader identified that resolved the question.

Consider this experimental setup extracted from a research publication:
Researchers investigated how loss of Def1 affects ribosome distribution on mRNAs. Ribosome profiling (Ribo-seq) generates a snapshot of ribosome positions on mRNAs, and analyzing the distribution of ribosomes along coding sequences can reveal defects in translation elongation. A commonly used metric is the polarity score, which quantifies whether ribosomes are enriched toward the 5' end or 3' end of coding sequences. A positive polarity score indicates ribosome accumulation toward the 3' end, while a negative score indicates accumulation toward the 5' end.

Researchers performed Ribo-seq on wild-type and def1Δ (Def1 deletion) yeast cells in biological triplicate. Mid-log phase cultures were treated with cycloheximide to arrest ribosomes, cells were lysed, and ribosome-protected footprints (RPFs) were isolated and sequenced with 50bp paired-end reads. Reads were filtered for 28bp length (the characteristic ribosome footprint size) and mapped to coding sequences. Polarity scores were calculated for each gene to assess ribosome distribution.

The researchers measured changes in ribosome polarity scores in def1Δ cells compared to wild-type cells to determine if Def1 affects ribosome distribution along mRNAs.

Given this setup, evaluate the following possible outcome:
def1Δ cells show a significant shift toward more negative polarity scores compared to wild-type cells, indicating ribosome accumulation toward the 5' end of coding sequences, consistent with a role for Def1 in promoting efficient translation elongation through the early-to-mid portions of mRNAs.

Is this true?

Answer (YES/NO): NO